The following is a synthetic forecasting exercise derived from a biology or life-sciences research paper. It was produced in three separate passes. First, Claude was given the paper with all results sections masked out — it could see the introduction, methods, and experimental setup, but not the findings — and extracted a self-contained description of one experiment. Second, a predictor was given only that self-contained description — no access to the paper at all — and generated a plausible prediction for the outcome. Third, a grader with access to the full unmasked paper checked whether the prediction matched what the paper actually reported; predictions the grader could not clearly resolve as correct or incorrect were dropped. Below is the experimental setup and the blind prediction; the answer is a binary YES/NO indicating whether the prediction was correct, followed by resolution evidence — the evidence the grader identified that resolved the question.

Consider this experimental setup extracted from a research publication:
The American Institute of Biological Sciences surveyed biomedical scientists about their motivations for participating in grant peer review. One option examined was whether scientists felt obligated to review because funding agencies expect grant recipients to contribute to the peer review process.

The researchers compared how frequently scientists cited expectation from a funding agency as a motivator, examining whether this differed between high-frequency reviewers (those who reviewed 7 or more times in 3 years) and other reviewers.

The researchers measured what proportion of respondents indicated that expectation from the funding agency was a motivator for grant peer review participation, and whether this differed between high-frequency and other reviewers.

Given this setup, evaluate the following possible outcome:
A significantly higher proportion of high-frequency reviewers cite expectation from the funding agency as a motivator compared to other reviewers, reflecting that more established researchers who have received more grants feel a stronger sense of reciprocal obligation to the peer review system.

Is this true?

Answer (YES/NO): NO